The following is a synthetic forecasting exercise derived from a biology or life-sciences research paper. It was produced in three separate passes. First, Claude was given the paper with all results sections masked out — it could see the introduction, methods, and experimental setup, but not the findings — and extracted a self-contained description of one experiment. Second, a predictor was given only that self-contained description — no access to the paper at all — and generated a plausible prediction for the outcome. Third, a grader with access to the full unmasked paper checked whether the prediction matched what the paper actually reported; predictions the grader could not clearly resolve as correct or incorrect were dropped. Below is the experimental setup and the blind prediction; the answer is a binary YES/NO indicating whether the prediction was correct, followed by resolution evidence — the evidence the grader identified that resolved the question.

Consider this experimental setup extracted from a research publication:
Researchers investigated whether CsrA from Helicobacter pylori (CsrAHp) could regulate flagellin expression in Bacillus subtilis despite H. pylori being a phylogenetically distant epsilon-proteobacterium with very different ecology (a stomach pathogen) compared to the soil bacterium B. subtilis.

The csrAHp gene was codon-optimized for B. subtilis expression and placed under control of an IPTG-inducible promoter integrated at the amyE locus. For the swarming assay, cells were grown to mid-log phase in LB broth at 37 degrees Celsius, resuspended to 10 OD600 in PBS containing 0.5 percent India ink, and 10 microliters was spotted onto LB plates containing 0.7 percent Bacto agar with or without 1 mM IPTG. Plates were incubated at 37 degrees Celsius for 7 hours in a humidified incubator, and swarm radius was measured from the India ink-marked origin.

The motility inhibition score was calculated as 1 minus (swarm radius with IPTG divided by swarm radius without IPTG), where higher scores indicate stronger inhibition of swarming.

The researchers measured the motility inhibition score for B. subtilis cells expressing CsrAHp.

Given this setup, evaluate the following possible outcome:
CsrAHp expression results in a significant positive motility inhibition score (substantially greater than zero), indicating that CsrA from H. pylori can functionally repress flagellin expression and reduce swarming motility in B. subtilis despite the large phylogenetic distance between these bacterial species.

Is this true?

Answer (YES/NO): YES